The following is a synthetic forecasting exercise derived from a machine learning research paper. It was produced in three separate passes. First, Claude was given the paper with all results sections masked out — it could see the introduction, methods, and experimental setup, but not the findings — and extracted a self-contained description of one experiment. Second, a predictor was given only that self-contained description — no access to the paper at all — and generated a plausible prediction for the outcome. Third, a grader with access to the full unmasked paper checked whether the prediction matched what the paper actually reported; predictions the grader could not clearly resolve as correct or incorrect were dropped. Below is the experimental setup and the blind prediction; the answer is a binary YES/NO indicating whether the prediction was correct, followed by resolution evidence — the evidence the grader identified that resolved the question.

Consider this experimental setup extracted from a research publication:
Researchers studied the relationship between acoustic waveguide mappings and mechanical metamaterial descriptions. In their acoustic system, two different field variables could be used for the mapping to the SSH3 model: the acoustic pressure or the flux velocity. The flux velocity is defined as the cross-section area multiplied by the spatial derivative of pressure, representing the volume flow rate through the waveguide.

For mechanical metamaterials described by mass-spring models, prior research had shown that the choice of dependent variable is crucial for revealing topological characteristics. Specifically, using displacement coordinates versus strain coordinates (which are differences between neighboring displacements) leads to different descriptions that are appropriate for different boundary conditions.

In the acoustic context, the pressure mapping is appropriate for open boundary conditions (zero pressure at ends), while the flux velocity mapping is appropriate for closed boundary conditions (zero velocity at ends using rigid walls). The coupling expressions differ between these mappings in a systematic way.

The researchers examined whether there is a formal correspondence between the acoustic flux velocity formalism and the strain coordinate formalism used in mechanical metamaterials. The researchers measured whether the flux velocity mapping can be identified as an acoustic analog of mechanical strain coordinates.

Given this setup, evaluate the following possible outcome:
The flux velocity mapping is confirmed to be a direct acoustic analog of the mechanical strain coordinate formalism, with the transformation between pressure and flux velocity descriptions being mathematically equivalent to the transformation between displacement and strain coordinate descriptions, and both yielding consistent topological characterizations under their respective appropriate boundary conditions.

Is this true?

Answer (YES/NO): YES